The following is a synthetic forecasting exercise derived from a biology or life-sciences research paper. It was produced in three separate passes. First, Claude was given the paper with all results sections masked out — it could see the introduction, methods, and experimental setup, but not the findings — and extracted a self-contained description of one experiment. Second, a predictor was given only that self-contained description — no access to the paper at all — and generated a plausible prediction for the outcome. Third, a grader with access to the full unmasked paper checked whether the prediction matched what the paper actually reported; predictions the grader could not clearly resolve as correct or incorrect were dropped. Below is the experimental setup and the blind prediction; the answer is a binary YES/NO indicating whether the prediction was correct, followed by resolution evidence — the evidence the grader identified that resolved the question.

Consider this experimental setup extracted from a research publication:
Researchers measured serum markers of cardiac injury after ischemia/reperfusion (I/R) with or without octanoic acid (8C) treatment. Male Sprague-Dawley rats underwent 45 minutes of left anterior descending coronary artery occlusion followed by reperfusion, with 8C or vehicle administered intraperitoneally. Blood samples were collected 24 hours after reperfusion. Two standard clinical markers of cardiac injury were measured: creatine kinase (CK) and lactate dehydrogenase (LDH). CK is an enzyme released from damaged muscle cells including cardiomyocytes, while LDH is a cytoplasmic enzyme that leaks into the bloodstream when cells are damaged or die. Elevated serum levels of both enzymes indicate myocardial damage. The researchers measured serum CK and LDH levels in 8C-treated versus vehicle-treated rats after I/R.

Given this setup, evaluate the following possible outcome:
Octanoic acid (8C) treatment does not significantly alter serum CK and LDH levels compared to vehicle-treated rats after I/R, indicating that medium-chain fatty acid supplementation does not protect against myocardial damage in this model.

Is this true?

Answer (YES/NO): NO